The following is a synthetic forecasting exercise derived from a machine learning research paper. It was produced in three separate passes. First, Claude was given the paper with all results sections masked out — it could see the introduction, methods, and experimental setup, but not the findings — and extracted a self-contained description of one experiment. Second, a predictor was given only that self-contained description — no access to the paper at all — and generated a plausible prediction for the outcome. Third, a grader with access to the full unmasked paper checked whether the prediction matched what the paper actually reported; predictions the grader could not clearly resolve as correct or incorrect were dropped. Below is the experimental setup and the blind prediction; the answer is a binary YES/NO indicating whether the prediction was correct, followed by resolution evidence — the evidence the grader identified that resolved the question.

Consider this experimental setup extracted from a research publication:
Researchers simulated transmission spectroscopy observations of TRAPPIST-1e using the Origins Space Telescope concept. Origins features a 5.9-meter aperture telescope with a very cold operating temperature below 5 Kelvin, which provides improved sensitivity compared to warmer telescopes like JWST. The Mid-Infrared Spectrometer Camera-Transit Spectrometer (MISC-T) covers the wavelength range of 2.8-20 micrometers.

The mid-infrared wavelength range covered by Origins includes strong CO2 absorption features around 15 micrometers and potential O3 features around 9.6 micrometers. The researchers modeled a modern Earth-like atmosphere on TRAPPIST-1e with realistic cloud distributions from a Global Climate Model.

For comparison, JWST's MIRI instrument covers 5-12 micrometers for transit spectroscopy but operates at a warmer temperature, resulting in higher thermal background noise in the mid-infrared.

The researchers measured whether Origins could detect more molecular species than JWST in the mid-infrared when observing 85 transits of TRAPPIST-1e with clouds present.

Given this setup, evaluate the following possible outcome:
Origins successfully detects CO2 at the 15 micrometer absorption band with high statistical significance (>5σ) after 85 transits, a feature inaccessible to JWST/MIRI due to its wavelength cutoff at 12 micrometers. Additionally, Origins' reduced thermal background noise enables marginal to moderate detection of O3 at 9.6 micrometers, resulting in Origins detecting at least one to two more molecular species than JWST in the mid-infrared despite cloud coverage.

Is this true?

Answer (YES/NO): NO